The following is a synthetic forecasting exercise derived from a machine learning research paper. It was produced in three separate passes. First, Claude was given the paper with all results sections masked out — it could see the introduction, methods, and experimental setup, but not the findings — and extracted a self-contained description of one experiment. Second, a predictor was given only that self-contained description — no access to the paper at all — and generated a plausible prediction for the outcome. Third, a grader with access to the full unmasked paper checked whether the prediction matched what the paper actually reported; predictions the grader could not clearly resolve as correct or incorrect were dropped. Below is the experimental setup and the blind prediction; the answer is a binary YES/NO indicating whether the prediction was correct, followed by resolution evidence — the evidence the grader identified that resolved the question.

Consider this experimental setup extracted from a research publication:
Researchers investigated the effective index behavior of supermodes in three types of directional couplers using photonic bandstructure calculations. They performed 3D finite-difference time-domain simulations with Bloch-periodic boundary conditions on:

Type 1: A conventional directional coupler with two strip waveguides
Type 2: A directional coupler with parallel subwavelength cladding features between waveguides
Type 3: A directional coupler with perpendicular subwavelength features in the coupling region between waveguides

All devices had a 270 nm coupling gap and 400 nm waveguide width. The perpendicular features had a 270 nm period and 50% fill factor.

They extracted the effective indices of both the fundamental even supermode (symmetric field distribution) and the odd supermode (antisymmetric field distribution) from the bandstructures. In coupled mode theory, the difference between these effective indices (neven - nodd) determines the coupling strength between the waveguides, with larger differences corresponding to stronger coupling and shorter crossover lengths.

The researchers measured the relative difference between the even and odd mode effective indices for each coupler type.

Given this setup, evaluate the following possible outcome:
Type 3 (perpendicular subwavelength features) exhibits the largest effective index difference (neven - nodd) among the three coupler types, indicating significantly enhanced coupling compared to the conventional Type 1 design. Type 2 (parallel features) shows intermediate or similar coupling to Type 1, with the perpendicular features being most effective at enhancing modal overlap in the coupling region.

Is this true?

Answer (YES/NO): NO